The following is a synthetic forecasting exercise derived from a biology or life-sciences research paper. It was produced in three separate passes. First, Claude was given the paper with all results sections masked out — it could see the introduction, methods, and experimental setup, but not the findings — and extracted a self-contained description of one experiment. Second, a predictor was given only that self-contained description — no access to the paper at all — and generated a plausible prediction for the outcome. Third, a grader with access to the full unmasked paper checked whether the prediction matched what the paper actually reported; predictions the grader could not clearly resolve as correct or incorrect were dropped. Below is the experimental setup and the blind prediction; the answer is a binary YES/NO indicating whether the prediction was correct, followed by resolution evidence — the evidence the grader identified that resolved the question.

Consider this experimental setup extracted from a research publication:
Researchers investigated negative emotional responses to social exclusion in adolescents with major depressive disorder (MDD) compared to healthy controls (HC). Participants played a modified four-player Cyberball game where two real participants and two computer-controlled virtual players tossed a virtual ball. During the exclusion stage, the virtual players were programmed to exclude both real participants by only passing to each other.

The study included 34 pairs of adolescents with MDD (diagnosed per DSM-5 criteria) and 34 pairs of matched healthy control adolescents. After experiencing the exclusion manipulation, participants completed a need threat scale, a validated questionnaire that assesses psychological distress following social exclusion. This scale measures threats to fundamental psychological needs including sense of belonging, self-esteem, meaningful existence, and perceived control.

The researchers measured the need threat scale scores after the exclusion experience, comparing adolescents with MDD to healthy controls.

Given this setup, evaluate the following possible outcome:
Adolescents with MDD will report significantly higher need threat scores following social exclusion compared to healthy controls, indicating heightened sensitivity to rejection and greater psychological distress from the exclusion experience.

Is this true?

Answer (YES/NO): YES